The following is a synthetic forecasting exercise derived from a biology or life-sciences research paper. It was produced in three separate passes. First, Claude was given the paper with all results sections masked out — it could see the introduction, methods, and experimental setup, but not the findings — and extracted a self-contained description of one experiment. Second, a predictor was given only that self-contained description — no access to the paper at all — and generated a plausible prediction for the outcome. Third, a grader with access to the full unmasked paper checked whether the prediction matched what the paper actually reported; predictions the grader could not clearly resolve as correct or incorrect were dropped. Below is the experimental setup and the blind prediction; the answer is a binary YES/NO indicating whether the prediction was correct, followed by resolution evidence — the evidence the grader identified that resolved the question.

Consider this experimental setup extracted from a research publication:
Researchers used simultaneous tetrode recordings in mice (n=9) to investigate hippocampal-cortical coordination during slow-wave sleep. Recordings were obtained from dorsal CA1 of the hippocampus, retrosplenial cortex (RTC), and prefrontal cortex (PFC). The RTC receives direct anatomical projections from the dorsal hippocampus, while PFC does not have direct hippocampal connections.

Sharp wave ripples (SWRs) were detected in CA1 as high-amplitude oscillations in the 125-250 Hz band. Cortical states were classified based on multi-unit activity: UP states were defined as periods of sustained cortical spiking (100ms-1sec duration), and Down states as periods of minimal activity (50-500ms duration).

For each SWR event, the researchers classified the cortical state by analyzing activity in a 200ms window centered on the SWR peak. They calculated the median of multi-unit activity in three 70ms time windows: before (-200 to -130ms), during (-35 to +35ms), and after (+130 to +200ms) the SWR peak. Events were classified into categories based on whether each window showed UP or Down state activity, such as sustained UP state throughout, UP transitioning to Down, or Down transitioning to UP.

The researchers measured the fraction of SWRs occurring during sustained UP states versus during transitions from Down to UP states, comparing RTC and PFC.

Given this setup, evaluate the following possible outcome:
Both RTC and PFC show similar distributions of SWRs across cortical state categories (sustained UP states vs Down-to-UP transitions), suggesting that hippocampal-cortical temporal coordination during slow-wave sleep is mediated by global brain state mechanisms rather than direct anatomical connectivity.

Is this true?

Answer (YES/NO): NO